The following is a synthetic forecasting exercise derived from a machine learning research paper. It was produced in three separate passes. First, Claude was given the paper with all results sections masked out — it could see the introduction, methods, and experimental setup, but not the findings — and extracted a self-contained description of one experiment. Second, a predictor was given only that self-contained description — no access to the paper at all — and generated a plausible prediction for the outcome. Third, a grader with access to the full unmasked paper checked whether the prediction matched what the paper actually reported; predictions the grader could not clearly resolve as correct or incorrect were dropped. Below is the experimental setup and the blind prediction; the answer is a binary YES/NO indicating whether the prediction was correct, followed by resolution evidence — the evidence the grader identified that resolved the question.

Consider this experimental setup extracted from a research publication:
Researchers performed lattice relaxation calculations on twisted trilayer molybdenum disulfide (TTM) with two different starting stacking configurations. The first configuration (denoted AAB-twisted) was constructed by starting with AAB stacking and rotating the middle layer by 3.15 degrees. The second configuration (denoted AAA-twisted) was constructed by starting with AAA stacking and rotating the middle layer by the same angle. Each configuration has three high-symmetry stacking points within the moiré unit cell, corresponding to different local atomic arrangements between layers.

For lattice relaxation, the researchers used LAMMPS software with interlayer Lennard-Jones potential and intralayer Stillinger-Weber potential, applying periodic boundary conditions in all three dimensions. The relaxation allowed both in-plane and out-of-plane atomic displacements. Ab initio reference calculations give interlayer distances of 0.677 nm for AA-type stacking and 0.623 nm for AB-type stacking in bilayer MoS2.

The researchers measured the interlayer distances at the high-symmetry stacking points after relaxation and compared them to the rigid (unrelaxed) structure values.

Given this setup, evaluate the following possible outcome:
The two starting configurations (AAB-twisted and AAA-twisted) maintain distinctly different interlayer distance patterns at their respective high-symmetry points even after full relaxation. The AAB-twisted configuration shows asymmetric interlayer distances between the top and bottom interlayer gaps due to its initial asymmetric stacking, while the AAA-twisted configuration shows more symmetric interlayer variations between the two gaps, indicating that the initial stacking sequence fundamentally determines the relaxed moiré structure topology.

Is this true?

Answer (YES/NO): YES